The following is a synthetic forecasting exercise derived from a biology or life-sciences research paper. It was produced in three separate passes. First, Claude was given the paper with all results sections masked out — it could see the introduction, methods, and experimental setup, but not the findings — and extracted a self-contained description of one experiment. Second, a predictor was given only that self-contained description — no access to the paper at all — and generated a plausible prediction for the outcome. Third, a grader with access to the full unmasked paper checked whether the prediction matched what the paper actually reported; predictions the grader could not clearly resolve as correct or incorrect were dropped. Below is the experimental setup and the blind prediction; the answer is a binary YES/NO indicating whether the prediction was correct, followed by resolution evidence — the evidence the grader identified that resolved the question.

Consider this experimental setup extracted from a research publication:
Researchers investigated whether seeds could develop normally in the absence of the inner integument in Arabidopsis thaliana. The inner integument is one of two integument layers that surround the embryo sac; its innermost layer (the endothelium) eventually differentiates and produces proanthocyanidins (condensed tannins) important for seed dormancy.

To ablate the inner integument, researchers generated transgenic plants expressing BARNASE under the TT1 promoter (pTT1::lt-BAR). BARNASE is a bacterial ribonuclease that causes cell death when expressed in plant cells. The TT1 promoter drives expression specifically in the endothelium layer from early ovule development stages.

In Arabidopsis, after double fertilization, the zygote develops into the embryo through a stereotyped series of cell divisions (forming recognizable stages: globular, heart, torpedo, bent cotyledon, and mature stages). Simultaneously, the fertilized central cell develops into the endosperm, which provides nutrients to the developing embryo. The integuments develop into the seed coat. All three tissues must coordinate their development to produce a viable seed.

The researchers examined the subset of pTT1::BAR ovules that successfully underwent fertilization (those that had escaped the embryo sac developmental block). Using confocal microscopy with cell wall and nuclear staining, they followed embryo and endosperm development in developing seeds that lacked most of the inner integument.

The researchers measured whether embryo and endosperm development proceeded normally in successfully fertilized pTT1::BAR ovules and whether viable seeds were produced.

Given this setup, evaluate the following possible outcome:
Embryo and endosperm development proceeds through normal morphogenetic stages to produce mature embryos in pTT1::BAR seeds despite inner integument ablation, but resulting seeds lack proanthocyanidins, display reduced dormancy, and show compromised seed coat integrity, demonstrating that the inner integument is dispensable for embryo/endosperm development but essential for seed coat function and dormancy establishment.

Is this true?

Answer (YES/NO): NO